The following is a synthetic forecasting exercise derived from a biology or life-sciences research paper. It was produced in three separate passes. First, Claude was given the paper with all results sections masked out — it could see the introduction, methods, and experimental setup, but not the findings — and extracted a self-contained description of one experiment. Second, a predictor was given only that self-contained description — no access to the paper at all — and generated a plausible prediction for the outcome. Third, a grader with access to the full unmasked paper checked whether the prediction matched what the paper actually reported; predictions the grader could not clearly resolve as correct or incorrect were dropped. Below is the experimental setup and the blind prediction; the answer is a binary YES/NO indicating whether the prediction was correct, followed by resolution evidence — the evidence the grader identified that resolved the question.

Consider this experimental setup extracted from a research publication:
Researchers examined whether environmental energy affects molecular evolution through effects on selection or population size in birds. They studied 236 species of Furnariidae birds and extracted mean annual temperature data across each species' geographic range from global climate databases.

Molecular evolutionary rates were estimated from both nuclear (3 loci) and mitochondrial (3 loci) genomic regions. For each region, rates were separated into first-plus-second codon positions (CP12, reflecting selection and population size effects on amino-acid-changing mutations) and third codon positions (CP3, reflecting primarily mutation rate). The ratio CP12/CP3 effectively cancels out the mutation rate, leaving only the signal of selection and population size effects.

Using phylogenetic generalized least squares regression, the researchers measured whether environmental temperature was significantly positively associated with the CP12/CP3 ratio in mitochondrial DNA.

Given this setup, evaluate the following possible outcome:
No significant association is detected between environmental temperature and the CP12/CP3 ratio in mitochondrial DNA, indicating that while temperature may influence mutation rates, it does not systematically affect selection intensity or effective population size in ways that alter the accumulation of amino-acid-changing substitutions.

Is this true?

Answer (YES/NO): NO